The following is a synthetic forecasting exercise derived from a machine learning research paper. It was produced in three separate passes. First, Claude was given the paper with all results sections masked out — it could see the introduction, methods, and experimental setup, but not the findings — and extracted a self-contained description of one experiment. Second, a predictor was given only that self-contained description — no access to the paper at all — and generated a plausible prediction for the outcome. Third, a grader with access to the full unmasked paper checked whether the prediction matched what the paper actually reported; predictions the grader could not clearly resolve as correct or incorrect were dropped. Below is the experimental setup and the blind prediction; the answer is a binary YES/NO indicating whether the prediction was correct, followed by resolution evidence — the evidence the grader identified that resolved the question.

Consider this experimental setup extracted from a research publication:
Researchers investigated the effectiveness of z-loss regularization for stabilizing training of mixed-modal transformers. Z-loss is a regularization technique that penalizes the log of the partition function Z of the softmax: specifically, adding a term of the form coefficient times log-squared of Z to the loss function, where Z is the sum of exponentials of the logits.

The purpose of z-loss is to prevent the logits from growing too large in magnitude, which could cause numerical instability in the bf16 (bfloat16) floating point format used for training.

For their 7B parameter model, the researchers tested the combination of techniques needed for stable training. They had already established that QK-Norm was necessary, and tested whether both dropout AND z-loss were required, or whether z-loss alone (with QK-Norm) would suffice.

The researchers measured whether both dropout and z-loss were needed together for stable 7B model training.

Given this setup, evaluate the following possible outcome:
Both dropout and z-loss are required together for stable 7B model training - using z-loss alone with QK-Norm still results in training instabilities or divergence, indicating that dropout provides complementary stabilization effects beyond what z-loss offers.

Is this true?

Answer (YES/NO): NO